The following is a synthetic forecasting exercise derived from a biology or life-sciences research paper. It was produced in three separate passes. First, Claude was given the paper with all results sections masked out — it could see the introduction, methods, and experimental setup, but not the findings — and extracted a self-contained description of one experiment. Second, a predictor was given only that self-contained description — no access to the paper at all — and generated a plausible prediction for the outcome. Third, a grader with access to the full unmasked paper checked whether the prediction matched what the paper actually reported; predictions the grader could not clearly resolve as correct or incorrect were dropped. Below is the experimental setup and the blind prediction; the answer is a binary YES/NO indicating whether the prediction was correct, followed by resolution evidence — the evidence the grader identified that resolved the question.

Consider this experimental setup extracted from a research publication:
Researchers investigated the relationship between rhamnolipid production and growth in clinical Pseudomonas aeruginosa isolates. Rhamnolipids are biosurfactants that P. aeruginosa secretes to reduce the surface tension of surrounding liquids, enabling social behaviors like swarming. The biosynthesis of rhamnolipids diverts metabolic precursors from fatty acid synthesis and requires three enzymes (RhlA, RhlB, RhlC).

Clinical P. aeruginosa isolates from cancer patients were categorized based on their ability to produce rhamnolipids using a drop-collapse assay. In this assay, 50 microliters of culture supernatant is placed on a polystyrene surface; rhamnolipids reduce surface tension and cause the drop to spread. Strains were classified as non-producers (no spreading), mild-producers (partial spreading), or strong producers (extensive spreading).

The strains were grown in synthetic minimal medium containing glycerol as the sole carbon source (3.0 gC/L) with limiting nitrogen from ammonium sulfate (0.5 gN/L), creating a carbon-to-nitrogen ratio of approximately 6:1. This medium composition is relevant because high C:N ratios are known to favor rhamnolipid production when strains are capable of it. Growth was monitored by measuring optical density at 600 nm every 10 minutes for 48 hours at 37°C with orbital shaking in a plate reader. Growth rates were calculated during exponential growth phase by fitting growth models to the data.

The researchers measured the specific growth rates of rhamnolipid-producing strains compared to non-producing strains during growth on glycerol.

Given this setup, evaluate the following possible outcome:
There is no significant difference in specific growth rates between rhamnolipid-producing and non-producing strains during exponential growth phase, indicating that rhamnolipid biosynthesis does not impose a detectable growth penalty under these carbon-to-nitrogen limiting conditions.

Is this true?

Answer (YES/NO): NO